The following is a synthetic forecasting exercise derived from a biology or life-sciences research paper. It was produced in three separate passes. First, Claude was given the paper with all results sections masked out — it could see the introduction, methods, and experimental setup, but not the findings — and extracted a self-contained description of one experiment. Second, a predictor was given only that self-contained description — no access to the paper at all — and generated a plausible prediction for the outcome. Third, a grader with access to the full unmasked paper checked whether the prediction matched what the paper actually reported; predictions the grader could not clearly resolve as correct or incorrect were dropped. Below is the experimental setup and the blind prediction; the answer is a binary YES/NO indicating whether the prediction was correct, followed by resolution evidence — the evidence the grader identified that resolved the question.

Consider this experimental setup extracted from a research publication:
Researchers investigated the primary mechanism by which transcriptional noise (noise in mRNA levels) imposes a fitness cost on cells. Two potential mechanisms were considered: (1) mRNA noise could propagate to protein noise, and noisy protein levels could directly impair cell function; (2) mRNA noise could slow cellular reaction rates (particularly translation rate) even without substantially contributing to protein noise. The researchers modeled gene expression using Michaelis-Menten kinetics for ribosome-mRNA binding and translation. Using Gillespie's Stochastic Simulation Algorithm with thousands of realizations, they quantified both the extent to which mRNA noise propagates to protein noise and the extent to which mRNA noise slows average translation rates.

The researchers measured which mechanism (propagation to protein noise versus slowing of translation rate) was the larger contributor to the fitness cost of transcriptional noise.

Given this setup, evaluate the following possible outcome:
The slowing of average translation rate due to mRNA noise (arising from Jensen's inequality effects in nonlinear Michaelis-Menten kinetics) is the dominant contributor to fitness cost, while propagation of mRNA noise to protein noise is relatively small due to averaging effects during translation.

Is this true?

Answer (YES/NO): YES